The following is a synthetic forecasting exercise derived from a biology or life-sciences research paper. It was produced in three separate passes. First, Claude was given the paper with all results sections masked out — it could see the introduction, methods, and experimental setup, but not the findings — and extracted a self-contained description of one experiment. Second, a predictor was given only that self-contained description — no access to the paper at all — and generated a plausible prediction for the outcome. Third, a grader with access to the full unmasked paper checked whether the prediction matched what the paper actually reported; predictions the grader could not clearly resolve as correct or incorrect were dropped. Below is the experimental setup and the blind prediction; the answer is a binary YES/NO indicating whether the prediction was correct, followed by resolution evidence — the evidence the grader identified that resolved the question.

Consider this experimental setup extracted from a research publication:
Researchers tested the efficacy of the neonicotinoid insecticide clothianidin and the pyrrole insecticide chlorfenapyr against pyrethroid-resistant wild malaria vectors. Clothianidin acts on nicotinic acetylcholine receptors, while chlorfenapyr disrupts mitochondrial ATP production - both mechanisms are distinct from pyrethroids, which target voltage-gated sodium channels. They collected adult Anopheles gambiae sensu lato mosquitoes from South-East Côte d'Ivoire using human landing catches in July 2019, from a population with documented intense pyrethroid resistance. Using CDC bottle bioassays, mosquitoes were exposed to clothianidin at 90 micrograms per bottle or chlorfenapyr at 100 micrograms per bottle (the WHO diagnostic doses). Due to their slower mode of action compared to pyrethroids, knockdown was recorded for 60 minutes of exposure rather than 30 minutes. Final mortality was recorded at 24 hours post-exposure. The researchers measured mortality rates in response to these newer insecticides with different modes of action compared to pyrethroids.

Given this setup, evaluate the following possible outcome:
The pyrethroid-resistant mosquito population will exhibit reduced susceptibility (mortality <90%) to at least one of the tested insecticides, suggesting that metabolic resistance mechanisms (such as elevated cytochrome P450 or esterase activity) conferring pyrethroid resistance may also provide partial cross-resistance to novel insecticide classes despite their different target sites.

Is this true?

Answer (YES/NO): NO